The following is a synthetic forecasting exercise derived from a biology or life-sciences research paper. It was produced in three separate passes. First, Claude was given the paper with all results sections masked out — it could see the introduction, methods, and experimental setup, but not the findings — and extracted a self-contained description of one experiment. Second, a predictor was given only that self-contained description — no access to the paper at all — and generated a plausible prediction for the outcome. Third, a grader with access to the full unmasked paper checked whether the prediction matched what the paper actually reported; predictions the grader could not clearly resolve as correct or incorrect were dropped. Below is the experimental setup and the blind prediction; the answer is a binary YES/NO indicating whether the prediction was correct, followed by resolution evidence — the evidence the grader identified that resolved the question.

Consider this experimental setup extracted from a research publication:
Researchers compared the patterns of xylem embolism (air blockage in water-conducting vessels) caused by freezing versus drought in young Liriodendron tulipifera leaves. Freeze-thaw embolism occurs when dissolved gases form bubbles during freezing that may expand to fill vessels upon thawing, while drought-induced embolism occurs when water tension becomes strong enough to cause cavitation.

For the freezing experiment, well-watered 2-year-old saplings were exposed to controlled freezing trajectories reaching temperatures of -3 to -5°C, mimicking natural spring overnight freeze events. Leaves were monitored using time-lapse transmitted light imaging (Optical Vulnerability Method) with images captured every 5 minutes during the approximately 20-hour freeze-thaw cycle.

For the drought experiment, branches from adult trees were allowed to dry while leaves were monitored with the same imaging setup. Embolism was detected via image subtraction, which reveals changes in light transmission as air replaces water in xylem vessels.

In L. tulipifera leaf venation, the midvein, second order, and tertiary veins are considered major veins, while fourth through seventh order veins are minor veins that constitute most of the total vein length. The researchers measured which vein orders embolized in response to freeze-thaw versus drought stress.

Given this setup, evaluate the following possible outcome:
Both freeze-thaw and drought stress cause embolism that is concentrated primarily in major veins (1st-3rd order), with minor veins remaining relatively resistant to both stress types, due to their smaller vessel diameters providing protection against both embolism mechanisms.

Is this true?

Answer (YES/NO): NO